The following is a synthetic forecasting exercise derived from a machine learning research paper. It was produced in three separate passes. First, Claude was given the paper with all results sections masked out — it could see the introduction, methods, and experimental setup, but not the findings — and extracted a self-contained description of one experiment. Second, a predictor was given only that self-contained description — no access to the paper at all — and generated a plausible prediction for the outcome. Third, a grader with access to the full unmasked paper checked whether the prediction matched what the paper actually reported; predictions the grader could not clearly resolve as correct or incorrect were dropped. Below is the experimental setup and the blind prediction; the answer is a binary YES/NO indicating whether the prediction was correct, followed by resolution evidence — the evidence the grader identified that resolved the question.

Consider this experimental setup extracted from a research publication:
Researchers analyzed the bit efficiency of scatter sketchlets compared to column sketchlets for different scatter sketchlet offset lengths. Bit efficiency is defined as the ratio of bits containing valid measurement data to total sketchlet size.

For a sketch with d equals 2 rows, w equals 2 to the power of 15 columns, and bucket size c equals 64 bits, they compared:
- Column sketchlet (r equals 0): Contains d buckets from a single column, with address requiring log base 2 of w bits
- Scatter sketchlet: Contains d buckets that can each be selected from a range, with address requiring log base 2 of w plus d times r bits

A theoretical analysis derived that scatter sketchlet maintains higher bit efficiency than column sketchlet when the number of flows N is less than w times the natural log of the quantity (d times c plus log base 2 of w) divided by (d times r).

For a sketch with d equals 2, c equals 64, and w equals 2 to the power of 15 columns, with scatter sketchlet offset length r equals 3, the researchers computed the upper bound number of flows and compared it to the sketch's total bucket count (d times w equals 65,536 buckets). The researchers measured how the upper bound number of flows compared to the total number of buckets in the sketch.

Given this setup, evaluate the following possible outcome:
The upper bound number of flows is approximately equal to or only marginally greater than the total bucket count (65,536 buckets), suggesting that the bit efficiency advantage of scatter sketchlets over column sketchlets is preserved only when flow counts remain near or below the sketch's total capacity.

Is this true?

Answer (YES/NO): NO